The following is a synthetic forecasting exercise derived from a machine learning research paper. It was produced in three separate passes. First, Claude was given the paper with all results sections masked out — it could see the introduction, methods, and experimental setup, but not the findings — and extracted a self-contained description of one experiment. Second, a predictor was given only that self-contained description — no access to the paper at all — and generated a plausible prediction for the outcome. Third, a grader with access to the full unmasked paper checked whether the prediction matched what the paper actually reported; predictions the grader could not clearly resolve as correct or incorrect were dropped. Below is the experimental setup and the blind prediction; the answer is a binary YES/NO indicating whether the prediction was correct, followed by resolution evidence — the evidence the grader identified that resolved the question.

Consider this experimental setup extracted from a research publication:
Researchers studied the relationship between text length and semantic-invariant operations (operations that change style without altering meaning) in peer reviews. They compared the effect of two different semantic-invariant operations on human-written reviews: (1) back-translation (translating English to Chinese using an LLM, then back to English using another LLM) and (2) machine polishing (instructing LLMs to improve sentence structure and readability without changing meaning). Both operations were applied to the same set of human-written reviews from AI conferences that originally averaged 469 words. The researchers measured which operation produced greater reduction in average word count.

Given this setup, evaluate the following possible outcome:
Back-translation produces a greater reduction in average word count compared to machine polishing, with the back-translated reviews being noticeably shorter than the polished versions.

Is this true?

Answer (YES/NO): NO